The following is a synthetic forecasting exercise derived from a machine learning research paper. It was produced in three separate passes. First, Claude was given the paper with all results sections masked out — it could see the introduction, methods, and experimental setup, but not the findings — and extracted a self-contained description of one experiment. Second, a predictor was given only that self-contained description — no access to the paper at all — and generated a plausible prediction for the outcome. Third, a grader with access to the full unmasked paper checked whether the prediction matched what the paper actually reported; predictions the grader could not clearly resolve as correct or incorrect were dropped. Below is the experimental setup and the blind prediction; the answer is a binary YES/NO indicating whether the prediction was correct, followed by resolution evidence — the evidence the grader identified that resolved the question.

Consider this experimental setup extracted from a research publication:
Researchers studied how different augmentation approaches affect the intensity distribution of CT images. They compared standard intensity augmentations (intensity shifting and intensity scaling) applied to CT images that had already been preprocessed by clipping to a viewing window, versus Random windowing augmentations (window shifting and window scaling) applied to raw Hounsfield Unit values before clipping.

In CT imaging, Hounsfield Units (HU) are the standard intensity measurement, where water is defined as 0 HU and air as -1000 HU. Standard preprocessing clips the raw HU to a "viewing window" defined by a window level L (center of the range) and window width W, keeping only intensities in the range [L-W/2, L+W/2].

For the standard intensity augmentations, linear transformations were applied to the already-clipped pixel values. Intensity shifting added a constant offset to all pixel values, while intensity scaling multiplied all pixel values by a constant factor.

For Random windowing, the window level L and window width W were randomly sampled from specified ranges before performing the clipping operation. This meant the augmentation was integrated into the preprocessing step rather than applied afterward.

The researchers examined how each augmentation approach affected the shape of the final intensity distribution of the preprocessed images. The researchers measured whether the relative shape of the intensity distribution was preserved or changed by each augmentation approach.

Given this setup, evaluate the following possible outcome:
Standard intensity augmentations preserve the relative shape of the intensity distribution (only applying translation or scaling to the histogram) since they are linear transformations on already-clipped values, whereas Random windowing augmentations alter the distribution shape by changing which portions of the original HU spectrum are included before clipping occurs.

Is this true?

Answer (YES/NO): YES